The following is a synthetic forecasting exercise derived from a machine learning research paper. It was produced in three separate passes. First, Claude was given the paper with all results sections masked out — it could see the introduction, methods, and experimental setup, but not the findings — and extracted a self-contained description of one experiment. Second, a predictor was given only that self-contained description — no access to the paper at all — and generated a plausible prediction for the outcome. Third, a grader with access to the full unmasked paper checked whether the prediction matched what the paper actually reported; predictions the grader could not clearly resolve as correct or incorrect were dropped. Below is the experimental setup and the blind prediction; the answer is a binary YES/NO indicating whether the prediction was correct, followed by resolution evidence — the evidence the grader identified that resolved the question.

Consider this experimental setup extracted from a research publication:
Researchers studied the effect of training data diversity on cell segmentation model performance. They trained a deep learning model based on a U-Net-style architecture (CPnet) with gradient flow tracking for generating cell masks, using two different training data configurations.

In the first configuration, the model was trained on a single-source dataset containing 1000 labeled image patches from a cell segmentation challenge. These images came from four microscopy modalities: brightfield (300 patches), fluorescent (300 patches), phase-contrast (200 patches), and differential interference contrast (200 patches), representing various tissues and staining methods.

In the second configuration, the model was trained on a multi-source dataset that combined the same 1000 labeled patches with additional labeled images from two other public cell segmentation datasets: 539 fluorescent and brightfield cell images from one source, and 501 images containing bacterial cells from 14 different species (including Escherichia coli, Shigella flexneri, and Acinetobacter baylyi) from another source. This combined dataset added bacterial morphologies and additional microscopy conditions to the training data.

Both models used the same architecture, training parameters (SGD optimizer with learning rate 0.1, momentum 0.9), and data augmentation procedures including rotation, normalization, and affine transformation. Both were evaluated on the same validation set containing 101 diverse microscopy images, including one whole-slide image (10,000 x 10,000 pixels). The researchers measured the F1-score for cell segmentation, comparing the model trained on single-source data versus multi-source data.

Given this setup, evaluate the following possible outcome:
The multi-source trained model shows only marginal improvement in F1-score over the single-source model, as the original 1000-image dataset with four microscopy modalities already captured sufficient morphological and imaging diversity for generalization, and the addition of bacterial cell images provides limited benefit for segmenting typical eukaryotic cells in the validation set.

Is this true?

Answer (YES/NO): NO